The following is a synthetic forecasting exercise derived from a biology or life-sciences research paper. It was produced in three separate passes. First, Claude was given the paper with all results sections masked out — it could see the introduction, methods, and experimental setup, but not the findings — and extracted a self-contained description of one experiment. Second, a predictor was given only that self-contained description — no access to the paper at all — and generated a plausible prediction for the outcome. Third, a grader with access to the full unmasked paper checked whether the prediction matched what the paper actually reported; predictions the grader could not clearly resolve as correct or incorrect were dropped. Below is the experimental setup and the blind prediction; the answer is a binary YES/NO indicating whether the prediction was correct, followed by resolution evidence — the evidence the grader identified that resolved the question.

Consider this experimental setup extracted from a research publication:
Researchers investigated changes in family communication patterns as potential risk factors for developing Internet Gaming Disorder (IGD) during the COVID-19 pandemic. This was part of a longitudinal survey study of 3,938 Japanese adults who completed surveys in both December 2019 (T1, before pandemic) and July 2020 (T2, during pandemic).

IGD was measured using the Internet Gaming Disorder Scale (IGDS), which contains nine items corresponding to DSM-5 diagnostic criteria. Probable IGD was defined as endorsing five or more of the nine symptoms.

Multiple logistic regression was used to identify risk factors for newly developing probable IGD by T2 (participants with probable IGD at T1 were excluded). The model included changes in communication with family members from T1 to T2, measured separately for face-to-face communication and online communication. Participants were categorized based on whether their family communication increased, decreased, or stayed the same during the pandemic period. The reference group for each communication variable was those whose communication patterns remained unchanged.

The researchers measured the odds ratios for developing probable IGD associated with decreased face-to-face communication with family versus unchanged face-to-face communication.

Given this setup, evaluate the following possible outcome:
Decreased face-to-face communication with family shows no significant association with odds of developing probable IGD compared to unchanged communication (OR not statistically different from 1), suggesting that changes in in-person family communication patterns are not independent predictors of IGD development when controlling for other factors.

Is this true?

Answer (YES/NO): NO